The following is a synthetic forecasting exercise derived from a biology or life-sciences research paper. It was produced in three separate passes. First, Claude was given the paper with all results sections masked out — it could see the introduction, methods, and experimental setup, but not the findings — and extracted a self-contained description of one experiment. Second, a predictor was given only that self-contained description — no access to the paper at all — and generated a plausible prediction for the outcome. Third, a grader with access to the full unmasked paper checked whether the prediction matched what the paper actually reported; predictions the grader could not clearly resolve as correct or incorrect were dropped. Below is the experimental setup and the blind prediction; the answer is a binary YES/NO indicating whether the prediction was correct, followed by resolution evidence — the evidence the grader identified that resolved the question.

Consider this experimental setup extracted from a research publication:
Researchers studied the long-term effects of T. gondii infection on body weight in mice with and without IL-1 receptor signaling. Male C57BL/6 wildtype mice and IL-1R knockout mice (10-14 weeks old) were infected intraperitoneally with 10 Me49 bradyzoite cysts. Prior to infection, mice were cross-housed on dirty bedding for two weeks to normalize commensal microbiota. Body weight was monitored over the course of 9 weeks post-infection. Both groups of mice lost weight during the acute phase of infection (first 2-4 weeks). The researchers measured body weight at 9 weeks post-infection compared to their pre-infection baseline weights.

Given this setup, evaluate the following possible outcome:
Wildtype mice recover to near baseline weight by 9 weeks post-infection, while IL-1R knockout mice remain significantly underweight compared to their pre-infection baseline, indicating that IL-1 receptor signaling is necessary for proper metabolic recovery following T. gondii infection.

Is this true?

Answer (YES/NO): NO